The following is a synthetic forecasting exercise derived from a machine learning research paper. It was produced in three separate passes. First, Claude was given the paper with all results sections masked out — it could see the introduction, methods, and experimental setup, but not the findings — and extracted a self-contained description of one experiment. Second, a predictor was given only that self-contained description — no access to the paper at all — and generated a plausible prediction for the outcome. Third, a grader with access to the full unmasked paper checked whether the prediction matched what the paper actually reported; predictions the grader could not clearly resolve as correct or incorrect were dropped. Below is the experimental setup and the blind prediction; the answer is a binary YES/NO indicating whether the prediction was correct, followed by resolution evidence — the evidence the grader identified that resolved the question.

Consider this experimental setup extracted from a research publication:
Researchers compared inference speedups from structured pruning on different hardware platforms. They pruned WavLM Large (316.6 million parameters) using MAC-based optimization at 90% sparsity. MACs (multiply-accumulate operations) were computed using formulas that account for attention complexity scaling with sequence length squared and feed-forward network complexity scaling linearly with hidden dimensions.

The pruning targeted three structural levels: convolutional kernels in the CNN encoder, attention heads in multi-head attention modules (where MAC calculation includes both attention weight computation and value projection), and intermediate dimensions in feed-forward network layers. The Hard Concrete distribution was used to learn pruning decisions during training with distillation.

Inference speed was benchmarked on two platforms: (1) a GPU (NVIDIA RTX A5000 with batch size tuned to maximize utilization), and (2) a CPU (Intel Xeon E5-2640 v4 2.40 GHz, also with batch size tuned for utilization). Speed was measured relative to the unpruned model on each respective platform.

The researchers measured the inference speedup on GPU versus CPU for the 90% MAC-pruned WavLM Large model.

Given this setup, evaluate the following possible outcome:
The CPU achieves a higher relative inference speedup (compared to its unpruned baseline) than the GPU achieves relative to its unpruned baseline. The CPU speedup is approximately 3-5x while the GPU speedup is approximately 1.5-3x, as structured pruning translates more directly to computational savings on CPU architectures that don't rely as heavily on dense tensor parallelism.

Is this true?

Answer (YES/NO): NO